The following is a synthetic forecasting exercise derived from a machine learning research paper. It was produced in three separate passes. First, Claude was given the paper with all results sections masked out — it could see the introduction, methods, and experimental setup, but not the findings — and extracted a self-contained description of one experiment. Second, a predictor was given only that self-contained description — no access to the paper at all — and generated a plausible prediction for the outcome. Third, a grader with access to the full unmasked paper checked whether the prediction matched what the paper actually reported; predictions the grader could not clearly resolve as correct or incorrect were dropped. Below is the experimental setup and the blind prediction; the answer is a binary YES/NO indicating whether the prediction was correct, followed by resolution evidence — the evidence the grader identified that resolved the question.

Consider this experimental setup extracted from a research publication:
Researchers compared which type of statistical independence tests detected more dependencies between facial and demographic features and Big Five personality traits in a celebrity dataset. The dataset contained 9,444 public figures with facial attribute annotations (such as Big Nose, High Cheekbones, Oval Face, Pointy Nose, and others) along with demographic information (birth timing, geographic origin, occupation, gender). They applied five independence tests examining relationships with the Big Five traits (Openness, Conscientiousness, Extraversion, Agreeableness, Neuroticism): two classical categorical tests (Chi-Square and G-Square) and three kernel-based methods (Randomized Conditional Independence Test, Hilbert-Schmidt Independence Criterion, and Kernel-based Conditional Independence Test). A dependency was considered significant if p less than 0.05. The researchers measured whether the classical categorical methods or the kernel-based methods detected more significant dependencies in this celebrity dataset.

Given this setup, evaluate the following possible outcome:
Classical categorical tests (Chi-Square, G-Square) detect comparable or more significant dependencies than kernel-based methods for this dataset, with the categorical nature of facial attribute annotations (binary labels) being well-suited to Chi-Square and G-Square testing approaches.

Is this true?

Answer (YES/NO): NO